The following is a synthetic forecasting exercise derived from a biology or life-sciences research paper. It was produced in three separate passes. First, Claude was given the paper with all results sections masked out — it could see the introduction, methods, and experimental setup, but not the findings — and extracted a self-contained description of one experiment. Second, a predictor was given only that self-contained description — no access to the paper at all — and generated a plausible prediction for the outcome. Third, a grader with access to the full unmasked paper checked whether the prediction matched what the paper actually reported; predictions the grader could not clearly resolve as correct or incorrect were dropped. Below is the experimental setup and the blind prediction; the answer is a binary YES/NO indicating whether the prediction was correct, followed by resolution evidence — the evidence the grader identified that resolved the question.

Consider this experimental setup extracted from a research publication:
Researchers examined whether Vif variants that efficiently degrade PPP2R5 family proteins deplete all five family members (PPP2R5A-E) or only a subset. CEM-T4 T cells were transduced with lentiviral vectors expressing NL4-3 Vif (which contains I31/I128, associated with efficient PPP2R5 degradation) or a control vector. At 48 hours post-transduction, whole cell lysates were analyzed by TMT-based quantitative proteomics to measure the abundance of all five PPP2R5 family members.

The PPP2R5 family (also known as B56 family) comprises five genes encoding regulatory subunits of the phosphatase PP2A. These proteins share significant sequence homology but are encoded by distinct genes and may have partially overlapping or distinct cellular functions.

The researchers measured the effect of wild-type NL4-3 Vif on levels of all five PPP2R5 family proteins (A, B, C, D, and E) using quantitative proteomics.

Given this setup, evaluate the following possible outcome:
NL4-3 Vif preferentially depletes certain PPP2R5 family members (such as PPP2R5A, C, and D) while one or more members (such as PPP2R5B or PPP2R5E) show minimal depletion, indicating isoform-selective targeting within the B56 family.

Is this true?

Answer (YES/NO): NO